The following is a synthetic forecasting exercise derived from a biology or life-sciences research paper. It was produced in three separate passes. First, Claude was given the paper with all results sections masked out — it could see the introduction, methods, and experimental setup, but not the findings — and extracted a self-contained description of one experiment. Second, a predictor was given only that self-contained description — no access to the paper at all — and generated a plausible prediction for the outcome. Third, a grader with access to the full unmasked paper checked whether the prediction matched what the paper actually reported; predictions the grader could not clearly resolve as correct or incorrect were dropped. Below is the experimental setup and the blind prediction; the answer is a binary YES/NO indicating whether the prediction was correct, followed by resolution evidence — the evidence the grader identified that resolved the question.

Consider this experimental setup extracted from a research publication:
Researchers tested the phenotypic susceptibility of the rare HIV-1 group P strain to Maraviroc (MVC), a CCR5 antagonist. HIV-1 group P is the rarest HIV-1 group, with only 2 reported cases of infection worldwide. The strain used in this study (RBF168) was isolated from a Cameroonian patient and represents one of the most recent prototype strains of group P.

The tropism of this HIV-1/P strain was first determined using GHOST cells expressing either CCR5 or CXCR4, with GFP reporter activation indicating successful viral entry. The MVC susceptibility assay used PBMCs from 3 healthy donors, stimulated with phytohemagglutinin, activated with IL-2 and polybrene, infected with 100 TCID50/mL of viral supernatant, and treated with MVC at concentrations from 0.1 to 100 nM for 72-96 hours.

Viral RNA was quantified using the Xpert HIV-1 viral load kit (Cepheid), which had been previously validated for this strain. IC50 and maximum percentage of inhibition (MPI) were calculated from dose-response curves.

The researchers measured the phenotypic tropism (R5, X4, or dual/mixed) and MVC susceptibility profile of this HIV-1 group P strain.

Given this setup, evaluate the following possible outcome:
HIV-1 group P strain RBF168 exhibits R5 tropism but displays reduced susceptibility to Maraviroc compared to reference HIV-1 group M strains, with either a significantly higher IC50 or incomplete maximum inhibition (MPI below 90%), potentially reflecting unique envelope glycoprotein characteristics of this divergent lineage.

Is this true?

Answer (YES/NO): NO